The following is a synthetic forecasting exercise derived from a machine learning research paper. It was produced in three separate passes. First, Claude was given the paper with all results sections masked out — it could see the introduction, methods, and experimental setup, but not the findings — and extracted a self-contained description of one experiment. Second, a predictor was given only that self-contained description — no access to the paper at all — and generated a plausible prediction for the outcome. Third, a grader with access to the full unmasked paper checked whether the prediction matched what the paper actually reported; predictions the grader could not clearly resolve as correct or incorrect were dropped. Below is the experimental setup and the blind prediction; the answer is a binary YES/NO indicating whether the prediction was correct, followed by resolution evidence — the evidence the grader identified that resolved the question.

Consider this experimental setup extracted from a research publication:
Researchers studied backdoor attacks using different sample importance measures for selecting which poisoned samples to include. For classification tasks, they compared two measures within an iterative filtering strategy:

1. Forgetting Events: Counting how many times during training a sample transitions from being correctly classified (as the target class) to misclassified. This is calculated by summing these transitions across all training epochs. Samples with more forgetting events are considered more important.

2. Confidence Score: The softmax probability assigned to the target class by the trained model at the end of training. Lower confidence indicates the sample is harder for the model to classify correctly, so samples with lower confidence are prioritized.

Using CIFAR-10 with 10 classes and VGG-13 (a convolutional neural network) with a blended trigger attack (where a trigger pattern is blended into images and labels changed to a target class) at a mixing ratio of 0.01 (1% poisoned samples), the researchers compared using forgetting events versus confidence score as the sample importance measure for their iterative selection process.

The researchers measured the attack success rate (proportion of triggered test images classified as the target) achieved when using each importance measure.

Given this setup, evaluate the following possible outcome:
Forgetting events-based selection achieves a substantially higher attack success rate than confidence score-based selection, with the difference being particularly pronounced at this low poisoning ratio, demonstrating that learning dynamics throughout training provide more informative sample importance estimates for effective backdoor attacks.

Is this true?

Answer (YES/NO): NO